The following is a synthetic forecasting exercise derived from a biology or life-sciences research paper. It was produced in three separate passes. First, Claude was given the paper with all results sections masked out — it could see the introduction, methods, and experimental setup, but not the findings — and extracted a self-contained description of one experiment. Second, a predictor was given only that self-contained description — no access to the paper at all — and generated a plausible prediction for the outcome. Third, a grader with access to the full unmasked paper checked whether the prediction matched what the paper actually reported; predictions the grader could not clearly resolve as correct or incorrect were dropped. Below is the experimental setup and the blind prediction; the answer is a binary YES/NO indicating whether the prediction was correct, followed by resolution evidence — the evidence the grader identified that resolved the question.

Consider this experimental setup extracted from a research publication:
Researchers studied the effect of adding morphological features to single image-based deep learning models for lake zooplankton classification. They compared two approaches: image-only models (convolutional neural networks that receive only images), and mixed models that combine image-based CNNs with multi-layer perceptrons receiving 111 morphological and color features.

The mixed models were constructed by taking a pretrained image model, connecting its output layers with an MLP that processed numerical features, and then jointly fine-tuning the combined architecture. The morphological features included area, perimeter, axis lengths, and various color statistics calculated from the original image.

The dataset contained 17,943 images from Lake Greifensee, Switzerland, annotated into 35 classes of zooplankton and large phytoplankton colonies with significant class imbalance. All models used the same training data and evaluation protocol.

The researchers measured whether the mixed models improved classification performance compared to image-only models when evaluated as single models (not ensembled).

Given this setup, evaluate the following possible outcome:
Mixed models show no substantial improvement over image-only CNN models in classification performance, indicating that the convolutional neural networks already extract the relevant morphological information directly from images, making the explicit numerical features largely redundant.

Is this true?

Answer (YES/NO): YES